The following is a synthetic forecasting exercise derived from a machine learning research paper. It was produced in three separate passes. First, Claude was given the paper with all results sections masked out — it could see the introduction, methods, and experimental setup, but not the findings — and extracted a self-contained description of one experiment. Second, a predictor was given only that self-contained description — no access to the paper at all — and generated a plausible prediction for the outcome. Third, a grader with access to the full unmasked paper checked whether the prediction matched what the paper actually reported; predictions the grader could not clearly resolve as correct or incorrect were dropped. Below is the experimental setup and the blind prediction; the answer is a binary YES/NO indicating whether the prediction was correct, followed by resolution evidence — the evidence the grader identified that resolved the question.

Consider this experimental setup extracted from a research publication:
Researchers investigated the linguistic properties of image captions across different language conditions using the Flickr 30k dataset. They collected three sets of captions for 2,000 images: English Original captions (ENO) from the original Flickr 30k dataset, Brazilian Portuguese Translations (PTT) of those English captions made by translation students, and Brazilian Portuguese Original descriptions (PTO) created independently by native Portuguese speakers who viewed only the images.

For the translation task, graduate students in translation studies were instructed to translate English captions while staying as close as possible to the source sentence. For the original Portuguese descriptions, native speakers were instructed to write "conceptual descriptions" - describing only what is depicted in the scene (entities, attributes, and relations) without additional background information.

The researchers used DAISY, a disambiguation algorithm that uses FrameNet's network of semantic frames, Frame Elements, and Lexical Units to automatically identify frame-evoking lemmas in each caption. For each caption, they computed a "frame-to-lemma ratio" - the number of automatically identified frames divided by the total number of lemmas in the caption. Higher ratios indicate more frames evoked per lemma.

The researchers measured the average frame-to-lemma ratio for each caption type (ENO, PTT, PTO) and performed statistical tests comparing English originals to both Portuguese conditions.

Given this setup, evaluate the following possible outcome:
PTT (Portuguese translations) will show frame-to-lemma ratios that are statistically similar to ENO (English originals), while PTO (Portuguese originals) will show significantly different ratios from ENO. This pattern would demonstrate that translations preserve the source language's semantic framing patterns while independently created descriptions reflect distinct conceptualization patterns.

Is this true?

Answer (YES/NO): NO